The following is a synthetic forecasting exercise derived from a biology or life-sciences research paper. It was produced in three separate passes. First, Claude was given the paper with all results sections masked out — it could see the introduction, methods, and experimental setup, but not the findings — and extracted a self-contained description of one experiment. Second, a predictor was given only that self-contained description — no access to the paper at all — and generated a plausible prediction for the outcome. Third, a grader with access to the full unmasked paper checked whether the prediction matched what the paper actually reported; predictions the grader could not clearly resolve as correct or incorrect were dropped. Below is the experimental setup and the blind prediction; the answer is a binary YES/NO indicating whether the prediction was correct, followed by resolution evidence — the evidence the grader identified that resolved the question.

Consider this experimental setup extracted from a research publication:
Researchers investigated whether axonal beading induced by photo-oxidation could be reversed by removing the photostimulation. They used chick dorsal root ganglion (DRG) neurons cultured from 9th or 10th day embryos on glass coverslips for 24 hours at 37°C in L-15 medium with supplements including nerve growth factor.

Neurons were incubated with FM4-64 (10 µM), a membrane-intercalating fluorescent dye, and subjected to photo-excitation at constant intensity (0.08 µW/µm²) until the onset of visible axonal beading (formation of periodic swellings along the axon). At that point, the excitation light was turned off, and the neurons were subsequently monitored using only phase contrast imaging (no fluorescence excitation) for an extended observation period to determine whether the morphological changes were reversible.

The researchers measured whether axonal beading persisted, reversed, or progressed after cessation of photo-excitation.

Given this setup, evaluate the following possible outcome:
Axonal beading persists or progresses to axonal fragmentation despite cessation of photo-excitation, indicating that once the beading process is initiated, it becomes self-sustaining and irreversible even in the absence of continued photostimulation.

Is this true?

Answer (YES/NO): YES